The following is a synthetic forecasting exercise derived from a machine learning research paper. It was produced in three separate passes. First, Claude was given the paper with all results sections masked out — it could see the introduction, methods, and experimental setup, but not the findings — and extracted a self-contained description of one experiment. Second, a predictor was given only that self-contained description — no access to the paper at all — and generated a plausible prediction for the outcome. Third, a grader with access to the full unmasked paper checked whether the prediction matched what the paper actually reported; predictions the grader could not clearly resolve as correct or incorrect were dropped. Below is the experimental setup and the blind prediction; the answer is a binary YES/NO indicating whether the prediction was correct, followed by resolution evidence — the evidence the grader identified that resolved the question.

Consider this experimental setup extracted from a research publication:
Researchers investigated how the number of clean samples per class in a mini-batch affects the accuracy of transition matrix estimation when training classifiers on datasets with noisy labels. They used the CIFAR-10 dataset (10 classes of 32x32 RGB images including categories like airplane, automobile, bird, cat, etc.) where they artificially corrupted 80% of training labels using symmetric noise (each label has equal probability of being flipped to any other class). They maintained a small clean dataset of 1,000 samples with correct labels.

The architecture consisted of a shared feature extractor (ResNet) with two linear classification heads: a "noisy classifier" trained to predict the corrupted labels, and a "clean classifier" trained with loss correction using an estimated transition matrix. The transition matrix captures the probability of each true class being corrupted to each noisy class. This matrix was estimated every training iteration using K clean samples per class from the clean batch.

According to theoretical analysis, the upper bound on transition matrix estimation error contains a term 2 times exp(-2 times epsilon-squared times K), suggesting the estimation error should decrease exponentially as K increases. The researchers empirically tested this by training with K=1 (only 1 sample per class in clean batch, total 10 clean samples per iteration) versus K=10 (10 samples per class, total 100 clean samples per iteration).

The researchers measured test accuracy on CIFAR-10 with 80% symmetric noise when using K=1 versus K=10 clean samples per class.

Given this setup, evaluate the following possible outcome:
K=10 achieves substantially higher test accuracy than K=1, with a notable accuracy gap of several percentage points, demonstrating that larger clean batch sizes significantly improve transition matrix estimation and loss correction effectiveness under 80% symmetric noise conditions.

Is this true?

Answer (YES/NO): NO